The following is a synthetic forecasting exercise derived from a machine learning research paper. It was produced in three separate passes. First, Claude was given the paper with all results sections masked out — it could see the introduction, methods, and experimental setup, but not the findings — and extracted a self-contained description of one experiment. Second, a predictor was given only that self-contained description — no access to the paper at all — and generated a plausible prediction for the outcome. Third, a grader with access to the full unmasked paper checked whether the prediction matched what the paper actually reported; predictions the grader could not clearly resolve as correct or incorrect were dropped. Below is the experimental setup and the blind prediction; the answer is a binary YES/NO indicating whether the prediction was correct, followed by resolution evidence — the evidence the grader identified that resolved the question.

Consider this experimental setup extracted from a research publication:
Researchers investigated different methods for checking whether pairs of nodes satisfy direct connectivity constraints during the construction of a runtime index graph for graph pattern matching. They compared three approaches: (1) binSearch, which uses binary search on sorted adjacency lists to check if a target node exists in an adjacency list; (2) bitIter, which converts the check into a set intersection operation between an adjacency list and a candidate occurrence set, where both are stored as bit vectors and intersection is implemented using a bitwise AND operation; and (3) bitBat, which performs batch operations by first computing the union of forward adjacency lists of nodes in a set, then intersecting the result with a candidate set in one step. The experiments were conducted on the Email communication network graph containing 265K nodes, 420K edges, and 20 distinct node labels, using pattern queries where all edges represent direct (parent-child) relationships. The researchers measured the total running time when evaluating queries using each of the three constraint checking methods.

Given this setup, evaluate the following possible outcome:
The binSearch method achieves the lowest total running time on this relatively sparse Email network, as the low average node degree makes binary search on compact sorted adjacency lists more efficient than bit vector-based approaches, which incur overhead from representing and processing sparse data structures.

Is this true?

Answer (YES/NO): NO